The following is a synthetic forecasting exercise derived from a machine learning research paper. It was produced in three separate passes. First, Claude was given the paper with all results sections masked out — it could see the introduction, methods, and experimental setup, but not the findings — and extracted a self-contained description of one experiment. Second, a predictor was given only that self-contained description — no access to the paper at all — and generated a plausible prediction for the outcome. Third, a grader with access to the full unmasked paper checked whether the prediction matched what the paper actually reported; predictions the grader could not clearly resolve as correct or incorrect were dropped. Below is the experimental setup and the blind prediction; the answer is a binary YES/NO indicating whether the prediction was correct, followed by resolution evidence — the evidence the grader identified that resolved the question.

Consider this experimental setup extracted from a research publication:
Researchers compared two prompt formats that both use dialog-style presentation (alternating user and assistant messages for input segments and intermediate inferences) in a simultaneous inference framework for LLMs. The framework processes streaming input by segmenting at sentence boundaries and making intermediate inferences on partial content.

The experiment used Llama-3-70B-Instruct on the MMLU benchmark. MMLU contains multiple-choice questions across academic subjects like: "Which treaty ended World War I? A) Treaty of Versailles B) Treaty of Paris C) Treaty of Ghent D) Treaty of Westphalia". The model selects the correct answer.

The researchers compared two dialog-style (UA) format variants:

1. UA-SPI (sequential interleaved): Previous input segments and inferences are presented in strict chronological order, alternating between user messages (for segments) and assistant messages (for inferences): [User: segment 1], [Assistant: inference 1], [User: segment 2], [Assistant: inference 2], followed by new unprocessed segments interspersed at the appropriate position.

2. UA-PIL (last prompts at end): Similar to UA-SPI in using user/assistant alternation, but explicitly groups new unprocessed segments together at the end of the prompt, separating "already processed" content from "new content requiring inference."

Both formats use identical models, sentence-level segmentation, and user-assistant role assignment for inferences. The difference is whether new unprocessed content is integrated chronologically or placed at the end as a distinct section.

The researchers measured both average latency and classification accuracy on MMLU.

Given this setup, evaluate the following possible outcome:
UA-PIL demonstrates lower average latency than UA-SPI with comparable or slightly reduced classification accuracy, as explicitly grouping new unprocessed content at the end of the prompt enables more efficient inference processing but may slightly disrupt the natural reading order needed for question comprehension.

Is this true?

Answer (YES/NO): NO